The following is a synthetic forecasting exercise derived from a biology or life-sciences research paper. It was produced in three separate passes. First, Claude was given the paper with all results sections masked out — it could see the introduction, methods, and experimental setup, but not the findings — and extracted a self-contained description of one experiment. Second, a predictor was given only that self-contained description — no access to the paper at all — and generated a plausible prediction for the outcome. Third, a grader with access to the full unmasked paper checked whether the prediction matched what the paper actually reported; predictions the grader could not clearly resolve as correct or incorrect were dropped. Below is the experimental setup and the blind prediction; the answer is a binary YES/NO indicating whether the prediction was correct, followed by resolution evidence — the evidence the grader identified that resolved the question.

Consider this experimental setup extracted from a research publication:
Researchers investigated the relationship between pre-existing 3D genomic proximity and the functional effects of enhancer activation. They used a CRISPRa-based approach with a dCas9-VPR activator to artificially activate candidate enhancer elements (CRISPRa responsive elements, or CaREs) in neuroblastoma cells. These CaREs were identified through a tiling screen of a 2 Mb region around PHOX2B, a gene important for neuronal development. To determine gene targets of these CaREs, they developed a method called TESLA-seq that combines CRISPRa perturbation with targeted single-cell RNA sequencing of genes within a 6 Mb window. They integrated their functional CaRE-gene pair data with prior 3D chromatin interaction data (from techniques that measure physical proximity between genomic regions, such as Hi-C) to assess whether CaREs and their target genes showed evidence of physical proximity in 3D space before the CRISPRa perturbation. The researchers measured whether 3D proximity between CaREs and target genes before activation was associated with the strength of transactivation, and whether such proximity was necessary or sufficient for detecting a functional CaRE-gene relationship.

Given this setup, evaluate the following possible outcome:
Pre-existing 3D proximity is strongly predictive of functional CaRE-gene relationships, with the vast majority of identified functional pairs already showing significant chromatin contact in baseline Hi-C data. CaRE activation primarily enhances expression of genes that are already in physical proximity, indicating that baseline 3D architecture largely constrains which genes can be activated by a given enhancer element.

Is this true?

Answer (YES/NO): NO